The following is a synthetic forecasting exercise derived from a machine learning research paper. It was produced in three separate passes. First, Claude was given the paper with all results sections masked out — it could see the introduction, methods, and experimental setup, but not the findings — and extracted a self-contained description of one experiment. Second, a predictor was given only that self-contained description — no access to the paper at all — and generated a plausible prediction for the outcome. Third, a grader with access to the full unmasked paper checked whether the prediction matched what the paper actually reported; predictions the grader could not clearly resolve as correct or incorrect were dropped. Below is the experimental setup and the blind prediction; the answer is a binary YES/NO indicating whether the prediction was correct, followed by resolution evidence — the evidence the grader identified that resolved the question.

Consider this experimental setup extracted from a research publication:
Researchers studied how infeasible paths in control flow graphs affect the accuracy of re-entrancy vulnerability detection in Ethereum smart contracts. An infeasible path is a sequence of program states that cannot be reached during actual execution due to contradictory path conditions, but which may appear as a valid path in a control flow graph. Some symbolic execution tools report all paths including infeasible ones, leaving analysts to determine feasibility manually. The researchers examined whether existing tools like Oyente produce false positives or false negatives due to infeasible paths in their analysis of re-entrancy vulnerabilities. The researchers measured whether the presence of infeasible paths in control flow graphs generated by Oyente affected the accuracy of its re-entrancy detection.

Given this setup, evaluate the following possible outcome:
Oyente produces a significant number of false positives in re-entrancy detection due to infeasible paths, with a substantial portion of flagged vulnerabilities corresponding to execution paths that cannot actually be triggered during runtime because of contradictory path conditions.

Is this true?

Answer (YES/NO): YES